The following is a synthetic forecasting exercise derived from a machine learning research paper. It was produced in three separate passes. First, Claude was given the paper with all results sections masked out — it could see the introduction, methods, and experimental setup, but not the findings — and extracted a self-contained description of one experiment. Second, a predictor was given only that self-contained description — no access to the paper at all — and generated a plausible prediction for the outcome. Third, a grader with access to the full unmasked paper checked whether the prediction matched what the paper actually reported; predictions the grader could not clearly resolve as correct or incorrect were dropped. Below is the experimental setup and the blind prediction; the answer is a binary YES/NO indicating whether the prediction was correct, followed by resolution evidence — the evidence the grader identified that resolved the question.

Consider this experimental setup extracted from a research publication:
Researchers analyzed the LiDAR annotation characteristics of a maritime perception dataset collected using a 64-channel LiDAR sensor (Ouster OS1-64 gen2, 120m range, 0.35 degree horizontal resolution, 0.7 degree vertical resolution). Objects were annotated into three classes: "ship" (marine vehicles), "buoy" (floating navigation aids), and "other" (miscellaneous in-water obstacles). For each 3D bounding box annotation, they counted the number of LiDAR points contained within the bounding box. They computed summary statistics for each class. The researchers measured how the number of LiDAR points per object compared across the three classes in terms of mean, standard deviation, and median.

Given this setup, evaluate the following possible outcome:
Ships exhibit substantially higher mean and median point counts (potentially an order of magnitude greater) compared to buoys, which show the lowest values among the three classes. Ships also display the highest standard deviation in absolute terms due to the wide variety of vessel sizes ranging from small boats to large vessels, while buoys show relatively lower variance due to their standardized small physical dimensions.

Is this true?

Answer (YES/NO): YES